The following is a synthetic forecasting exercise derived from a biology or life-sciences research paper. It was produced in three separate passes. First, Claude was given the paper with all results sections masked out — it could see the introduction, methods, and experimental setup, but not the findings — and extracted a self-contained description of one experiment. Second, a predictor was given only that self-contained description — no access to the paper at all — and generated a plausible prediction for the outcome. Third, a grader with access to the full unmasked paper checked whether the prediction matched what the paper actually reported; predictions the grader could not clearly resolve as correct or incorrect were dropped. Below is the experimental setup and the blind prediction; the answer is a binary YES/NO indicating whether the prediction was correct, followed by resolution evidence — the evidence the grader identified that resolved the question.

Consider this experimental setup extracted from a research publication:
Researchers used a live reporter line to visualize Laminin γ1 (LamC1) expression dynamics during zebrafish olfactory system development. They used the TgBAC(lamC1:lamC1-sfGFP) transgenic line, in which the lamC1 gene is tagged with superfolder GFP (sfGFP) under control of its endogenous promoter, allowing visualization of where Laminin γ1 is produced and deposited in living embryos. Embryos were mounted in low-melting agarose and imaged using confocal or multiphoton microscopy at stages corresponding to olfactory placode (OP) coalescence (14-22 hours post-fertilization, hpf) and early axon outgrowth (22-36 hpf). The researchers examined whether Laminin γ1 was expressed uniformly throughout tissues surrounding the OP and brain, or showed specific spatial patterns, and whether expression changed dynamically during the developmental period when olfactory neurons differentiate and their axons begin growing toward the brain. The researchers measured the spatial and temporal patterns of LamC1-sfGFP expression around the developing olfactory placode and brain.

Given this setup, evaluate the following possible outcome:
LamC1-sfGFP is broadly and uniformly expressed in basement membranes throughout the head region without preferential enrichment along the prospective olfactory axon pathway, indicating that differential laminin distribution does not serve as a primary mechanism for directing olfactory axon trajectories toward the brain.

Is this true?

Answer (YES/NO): NO